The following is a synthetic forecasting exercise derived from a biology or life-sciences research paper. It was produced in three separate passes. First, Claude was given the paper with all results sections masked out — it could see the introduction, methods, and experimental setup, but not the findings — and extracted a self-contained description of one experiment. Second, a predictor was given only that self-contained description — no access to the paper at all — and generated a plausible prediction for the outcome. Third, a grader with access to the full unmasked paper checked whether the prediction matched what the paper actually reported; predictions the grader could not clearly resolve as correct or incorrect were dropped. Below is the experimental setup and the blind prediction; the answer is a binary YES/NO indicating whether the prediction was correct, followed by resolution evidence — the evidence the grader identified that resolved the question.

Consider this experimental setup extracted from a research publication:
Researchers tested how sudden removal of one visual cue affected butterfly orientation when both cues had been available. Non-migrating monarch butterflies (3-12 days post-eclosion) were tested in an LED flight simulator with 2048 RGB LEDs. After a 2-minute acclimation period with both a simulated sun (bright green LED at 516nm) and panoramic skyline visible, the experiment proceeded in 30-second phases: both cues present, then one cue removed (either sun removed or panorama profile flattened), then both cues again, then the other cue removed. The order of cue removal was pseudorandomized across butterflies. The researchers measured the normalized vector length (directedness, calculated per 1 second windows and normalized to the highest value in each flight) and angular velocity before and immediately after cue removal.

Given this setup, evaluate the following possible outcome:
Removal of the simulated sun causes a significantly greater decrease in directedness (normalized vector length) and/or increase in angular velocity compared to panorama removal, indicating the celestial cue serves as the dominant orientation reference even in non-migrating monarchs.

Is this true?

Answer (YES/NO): NO